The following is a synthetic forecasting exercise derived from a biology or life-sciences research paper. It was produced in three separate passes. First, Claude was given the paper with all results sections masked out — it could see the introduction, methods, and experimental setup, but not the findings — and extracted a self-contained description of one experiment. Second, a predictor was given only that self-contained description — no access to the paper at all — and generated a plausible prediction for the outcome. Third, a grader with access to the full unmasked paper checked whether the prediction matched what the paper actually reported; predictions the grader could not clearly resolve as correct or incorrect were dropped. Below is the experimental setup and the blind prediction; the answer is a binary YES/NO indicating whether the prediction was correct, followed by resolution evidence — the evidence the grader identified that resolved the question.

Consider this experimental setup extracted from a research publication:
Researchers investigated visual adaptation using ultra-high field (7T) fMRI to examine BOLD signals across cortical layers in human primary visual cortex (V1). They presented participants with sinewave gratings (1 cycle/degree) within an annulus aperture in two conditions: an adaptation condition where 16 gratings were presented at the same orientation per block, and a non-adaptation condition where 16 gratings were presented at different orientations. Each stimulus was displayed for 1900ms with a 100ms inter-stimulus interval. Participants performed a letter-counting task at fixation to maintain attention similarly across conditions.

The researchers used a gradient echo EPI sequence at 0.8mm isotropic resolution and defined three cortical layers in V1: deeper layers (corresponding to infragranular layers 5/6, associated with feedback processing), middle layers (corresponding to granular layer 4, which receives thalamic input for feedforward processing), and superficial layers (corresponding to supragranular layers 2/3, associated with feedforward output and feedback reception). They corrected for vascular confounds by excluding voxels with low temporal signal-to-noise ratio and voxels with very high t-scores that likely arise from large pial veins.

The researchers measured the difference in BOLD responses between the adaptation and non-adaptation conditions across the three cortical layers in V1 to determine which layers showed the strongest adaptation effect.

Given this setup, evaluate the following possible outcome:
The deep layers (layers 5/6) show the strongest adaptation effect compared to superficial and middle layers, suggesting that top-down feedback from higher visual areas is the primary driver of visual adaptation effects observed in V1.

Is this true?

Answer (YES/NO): NO